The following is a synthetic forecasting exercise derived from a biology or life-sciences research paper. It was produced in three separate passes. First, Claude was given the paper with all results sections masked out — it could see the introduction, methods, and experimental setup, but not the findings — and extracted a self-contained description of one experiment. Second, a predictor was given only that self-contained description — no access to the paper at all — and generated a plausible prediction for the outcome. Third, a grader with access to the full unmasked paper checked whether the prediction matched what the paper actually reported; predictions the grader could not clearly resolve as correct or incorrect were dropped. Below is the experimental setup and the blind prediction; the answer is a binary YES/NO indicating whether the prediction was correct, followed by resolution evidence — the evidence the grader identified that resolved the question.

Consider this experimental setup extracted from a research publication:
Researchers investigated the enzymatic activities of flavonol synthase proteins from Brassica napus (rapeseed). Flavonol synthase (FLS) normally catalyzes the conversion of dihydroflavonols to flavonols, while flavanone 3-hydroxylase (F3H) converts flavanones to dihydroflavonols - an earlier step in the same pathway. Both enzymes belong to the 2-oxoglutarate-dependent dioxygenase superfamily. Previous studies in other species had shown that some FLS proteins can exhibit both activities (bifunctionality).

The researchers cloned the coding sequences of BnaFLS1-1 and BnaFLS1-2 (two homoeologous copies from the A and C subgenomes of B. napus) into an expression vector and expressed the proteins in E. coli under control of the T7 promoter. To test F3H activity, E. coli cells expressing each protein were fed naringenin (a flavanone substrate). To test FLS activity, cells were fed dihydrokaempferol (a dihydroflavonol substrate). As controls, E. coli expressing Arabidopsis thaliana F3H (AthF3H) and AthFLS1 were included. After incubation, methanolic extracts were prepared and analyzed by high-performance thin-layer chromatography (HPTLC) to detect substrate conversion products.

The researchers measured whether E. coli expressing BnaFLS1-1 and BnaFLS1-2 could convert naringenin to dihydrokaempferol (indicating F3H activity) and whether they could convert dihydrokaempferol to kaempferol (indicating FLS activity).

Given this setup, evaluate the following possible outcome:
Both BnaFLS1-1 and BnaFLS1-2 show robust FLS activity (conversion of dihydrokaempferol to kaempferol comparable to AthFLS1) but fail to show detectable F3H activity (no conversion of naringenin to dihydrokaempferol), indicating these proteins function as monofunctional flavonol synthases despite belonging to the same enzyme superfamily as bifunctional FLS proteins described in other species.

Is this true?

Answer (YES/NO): NO